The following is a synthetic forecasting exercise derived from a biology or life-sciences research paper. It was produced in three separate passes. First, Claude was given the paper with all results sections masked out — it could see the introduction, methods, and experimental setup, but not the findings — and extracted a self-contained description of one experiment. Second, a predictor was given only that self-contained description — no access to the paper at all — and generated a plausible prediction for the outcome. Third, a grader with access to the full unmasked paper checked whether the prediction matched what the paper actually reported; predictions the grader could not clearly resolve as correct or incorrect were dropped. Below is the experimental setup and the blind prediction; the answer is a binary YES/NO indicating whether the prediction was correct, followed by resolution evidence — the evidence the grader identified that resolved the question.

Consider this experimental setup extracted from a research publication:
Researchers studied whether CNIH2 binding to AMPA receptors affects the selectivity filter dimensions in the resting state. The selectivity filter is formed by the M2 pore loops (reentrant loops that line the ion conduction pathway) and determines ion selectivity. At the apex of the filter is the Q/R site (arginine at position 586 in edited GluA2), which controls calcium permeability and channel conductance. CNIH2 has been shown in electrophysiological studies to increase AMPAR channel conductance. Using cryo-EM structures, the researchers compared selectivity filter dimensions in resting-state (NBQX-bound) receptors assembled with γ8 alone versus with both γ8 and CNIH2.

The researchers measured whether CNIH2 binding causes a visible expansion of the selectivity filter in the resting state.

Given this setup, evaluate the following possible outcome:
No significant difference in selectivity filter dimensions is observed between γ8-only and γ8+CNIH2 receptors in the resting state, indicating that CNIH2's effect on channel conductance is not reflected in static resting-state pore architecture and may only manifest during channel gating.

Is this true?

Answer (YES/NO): YES